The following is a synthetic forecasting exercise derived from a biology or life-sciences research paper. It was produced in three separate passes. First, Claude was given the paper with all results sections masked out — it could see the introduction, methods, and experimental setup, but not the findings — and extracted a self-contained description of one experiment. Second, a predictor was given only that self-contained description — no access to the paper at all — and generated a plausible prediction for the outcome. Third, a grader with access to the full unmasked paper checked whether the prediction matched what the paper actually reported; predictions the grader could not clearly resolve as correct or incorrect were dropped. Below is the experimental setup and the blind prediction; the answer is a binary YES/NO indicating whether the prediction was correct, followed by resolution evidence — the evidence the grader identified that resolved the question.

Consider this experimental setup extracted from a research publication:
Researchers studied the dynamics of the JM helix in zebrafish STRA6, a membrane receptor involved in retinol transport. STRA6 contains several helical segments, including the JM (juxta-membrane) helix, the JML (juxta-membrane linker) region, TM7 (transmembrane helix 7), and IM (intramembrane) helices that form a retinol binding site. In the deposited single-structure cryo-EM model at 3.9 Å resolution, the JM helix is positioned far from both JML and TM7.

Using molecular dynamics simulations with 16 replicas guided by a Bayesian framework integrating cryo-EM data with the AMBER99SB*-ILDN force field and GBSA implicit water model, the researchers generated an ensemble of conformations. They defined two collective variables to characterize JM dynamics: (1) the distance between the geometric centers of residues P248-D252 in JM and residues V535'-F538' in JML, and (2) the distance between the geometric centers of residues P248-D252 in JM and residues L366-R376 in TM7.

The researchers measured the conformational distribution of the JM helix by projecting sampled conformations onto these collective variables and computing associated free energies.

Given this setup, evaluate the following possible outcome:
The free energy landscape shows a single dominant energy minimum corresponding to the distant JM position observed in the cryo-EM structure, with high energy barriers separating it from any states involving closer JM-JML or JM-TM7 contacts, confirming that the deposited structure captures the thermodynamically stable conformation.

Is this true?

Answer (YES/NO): NO